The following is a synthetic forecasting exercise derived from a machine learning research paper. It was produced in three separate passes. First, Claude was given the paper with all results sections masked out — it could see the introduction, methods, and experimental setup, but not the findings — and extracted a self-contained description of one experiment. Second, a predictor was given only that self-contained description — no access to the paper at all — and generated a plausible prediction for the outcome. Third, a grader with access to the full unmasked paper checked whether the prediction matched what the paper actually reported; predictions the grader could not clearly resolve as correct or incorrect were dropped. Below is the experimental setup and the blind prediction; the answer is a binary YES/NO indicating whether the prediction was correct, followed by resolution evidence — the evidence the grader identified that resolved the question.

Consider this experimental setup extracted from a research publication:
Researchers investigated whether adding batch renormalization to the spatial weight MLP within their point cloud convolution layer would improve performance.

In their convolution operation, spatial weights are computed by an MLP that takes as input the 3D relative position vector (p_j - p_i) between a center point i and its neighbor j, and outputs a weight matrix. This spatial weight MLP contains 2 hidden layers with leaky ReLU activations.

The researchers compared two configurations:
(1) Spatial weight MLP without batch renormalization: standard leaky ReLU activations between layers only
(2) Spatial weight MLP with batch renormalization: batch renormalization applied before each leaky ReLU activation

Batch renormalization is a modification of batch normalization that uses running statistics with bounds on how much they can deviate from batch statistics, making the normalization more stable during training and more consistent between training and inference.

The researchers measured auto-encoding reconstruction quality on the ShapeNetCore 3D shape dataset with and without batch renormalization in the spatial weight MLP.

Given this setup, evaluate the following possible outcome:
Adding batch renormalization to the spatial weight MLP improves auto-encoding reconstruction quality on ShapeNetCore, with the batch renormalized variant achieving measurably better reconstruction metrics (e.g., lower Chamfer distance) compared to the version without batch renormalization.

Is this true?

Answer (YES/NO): YES